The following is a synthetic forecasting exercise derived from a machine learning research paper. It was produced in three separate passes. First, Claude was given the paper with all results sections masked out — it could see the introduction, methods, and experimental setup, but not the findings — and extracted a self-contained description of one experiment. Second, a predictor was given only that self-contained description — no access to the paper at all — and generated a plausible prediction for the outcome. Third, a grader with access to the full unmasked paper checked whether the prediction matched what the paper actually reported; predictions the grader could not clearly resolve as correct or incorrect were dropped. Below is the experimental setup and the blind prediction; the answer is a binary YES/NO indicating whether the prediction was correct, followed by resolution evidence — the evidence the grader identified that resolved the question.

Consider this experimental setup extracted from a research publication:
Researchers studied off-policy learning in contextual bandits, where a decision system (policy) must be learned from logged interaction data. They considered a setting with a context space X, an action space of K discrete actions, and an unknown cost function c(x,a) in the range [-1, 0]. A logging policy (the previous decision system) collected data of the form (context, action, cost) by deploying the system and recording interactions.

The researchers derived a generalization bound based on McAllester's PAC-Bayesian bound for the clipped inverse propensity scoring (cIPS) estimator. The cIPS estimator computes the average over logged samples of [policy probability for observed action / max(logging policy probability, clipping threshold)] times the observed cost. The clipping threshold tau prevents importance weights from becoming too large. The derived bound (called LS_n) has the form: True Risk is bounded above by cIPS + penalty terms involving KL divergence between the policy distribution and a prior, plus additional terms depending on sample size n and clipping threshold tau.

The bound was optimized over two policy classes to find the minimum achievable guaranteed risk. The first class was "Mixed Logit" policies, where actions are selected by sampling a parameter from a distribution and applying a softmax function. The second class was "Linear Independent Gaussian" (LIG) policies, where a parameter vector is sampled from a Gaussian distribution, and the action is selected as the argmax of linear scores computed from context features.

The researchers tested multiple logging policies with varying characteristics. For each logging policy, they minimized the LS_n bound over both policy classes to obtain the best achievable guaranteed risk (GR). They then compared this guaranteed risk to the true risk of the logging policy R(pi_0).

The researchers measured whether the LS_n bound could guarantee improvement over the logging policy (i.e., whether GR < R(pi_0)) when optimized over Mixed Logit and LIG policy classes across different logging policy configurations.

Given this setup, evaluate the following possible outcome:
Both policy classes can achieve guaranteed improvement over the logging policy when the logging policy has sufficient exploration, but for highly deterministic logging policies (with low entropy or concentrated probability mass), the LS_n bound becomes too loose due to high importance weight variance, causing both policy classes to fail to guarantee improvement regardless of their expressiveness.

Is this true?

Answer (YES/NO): NO